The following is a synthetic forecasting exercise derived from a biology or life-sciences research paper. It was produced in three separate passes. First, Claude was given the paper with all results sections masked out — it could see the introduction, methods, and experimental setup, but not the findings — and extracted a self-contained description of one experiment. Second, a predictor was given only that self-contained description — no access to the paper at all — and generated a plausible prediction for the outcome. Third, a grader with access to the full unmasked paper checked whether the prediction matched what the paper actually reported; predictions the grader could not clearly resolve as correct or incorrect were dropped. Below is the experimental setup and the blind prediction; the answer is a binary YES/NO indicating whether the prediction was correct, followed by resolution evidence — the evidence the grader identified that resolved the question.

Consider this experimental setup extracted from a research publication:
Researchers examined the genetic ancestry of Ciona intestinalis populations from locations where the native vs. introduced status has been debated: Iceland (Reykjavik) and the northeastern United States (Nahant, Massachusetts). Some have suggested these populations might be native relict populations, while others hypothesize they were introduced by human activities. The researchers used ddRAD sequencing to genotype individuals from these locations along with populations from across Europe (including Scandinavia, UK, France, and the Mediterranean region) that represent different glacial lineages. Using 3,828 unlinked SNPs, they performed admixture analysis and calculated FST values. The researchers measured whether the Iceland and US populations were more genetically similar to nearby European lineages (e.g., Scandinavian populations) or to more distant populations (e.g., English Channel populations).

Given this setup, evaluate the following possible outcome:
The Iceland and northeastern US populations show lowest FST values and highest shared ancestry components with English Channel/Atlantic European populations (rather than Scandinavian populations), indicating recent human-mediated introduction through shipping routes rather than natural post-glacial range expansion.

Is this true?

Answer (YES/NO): YES